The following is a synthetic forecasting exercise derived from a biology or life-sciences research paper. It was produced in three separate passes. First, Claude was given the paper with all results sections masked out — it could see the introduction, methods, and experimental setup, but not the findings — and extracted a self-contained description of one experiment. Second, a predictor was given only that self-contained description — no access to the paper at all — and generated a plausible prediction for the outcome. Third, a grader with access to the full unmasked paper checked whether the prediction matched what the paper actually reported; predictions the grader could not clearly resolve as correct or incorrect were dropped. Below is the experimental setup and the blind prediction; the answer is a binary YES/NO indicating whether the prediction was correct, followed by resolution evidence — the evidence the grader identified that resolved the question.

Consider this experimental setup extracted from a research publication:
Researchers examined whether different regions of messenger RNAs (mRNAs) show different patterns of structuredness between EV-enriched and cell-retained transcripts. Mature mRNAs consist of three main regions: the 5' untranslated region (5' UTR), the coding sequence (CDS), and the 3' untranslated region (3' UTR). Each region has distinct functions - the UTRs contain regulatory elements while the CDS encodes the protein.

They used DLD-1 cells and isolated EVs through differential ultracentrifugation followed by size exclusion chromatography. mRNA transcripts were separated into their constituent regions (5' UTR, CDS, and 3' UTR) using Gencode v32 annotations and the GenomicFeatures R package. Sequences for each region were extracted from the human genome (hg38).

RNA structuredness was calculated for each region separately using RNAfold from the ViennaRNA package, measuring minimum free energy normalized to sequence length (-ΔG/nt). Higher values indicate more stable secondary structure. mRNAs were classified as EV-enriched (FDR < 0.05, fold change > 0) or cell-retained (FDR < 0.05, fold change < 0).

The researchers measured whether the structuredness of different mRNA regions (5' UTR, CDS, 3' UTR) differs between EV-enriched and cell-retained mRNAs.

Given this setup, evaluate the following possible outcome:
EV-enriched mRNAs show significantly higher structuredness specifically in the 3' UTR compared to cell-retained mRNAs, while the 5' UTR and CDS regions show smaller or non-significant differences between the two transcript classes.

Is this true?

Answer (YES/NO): NO